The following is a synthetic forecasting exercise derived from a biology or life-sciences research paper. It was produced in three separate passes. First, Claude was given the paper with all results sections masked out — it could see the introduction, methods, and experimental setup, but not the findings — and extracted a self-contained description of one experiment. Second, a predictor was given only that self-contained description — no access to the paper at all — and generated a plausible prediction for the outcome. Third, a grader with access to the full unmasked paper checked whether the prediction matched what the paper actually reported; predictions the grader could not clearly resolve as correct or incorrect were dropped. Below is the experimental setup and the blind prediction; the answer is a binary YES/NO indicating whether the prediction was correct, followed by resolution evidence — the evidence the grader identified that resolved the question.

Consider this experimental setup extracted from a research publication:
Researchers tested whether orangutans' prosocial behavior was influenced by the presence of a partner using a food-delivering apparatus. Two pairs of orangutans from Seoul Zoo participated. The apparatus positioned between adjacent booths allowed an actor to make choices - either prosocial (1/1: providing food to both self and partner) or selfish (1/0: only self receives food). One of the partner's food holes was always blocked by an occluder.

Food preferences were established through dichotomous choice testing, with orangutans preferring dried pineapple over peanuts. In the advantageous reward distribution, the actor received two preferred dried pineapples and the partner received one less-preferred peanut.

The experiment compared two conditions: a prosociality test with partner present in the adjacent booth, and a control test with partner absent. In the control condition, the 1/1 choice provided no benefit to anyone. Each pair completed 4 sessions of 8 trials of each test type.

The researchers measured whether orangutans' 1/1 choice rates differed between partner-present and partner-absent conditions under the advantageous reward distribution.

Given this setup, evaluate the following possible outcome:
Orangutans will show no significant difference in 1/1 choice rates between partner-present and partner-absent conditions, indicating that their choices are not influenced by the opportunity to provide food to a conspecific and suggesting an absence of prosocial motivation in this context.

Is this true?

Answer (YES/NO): YES